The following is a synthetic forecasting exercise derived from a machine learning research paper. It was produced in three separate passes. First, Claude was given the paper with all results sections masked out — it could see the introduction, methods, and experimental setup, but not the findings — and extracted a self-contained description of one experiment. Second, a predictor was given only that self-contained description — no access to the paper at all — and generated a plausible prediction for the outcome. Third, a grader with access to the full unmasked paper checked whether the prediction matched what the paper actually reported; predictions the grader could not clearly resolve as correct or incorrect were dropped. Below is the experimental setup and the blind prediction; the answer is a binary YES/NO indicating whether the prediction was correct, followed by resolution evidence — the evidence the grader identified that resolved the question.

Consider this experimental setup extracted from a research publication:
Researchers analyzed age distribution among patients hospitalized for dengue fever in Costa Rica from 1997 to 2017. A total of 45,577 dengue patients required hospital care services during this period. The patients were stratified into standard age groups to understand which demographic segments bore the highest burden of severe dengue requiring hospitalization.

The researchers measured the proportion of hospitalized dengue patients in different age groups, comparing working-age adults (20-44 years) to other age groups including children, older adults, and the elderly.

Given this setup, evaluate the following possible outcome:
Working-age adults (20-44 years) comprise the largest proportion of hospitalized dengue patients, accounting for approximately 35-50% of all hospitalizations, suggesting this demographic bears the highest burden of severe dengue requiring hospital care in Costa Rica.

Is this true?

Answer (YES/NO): YES